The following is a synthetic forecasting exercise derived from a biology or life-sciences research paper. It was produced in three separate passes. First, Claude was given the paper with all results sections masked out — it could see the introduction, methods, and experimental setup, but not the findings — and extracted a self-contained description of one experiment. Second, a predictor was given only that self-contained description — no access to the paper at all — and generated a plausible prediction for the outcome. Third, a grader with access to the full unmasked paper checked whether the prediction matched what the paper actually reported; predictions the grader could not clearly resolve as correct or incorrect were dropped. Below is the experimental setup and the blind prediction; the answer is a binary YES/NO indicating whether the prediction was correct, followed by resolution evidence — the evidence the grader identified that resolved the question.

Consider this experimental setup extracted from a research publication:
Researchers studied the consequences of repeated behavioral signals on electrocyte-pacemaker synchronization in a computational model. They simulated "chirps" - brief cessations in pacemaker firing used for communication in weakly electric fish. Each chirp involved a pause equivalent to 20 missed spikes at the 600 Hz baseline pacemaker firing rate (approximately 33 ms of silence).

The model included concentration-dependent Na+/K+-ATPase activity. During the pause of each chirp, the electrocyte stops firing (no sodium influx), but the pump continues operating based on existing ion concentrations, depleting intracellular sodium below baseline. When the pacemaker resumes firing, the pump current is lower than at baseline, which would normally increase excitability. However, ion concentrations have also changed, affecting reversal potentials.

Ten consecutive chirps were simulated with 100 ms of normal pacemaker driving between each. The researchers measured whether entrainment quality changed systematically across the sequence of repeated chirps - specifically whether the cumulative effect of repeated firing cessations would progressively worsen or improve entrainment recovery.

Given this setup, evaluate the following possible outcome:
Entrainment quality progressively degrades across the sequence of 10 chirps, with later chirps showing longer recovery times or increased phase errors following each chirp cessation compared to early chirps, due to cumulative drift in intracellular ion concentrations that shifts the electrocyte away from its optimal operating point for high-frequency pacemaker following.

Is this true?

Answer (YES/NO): NO